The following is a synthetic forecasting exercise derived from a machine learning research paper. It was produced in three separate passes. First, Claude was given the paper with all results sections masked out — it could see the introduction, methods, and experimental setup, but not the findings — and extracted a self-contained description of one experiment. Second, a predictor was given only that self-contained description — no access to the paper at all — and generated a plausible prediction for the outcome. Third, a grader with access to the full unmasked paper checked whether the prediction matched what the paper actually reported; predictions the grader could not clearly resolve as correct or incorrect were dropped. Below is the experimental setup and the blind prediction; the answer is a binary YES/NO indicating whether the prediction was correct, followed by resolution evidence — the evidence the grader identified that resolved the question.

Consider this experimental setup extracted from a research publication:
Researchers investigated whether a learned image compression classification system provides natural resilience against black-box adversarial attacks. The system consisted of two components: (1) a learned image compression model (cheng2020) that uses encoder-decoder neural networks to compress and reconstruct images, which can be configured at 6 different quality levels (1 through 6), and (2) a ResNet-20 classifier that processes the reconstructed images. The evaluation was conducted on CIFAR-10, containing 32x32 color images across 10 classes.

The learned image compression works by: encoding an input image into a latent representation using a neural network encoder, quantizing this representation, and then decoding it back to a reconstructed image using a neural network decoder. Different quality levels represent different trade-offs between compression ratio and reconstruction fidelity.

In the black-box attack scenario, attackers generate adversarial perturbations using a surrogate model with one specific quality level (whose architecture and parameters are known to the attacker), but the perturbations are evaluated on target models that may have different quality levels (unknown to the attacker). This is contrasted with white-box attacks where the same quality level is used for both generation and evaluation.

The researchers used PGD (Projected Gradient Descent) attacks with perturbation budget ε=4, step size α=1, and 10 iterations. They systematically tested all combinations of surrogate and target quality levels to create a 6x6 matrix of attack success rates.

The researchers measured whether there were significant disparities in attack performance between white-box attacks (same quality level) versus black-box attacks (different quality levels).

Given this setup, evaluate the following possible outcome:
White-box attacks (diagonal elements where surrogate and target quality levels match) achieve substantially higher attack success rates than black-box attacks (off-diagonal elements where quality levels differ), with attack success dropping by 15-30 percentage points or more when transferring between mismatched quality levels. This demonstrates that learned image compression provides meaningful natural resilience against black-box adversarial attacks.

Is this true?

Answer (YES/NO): YES